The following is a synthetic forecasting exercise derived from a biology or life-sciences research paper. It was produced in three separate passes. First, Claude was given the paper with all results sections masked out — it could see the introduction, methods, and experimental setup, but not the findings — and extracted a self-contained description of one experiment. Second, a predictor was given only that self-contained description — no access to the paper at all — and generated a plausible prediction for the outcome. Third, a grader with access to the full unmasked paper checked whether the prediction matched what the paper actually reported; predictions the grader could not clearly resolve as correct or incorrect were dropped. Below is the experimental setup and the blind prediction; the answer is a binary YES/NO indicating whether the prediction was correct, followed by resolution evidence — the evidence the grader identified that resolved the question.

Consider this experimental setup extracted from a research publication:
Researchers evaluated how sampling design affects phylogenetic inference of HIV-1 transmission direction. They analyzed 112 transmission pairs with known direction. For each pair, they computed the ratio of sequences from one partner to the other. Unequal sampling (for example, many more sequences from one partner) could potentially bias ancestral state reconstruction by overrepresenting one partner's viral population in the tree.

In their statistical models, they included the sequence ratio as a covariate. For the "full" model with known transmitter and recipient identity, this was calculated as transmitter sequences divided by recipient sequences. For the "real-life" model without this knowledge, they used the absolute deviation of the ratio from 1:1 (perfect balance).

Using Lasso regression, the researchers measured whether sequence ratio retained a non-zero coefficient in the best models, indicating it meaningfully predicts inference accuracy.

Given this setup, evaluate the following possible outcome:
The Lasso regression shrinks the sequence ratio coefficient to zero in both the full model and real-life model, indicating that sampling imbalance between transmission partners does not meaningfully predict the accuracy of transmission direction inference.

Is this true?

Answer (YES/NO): NO